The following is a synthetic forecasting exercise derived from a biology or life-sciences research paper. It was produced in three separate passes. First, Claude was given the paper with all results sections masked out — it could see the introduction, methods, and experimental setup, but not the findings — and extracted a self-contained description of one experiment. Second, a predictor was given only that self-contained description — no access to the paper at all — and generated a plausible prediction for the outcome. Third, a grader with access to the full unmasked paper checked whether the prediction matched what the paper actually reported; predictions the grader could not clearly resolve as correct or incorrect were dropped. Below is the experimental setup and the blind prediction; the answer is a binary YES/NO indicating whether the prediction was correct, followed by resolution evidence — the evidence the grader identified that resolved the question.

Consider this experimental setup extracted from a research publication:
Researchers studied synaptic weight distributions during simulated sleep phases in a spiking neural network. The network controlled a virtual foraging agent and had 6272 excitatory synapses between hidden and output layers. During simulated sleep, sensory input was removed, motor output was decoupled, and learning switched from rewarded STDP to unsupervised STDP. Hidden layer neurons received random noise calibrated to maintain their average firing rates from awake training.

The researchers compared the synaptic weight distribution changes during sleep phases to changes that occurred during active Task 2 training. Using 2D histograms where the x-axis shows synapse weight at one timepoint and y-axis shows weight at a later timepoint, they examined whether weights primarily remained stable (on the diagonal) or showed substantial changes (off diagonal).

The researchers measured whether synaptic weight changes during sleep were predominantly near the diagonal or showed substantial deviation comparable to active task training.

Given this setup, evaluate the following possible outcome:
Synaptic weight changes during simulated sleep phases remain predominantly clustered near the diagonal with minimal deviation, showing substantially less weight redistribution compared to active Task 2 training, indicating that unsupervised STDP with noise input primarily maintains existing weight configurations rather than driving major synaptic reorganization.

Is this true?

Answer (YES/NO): NO